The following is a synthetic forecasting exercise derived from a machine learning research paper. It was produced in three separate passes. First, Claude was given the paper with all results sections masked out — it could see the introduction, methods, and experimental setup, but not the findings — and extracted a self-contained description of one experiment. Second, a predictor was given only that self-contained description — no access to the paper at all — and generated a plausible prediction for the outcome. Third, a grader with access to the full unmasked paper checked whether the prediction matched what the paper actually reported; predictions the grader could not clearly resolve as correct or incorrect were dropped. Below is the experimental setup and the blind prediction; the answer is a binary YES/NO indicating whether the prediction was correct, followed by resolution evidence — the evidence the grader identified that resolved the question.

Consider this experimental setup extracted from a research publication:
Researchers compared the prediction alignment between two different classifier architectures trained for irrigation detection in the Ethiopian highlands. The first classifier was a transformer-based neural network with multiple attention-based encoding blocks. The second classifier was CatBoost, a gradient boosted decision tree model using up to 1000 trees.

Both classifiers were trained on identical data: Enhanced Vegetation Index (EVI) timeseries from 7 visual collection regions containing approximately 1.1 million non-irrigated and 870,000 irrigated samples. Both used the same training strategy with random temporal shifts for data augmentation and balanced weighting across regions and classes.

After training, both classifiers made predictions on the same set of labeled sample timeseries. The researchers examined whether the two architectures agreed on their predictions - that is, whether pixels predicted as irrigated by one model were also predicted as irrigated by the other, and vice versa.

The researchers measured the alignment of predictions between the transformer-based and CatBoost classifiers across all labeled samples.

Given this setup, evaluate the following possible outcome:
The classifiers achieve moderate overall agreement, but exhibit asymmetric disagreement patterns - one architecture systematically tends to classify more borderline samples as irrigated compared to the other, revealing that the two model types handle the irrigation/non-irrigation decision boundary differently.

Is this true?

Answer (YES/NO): NO